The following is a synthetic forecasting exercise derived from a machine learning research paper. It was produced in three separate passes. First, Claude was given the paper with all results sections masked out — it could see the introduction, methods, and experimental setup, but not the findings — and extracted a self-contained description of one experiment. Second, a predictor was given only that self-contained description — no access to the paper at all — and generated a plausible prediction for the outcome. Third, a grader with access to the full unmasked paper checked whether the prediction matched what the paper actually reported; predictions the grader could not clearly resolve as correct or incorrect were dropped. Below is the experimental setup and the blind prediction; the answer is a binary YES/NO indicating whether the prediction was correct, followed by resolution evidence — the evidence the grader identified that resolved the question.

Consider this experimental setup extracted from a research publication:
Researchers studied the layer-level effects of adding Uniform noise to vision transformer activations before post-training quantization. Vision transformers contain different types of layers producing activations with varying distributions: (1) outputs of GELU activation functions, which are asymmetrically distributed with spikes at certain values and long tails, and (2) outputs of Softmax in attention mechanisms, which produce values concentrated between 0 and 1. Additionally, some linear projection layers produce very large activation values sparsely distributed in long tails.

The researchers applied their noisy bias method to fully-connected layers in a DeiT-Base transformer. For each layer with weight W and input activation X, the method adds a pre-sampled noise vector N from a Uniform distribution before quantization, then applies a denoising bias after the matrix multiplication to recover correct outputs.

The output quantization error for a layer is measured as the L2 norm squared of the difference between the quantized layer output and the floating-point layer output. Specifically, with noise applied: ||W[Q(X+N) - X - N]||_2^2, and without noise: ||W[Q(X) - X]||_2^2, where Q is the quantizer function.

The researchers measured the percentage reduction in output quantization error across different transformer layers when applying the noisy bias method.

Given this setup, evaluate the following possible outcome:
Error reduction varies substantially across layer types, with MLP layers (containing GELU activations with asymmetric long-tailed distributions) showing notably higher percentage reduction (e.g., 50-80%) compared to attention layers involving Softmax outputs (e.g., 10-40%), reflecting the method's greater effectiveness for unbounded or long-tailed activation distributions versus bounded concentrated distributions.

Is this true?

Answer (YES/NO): NO